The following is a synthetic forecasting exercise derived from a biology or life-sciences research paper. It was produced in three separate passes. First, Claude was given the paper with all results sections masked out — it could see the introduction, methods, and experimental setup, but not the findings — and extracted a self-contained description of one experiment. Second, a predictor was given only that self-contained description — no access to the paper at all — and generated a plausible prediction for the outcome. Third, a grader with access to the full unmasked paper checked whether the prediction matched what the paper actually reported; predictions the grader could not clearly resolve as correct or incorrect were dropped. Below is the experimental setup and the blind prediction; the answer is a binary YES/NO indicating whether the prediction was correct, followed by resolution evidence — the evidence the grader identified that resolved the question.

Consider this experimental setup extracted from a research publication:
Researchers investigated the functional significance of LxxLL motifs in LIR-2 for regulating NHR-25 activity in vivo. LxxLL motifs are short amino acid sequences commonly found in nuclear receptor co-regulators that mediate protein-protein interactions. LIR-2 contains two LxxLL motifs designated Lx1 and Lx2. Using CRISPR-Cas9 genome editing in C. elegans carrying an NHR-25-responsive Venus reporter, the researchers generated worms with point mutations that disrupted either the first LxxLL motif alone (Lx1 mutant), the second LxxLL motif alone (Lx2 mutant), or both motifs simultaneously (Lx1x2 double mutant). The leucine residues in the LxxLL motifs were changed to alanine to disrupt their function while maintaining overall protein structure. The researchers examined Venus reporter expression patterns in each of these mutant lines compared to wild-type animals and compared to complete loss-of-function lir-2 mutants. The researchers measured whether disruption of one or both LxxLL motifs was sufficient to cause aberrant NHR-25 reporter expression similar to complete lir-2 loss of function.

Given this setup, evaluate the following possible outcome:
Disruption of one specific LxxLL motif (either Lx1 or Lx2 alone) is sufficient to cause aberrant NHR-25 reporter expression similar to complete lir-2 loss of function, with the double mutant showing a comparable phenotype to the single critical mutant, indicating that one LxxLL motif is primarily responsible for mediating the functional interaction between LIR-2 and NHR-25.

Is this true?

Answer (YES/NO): NO